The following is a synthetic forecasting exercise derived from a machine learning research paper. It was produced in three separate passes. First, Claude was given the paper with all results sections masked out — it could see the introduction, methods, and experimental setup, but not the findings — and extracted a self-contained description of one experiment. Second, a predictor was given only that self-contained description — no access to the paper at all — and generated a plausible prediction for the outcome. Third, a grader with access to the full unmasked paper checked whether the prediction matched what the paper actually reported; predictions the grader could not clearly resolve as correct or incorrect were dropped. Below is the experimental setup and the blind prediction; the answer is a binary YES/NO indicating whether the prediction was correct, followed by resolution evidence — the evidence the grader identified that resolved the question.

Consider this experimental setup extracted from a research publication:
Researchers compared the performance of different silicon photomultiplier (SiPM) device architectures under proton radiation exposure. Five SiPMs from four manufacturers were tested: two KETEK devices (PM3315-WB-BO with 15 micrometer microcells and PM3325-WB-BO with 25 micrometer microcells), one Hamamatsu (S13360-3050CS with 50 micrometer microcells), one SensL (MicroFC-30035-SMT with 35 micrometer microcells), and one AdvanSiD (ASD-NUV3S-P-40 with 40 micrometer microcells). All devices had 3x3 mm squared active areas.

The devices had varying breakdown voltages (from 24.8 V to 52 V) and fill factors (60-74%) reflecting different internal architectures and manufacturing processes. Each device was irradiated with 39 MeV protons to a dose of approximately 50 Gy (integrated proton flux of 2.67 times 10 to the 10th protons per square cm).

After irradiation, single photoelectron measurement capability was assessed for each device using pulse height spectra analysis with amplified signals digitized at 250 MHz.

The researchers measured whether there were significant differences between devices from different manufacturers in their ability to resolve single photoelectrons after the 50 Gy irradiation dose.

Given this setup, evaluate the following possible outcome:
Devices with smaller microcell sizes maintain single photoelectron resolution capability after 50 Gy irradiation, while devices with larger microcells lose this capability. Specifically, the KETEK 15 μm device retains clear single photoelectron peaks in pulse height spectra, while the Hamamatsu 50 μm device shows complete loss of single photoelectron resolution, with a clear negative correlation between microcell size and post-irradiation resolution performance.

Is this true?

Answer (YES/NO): NO